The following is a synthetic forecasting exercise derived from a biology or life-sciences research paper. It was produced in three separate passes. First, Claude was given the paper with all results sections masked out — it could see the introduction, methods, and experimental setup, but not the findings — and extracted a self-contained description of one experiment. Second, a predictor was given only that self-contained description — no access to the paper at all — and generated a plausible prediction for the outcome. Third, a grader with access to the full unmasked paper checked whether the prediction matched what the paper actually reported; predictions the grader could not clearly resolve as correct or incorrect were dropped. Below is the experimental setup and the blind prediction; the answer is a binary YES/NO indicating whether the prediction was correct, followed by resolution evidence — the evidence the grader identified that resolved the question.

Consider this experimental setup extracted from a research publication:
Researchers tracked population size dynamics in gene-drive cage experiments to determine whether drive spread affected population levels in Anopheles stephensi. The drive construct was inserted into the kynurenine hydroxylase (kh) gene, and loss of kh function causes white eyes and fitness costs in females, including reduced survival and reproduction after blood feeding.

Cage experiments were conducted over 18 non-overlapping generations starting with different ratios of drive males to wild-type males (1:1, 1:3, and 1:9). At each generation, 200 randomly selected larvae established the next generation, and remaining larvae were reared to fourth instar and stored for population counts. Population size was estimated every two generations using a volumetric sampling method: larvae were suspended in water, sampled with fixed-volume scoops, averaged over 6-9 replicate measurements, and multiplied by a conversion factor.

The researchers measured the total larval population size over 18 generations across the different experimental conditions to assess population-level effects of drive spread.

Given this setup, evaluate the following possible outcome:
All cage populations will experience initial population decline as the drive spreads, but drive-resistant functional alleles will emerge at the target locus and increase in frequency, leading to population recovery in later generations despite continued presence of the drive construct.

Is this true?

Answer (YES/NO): NO